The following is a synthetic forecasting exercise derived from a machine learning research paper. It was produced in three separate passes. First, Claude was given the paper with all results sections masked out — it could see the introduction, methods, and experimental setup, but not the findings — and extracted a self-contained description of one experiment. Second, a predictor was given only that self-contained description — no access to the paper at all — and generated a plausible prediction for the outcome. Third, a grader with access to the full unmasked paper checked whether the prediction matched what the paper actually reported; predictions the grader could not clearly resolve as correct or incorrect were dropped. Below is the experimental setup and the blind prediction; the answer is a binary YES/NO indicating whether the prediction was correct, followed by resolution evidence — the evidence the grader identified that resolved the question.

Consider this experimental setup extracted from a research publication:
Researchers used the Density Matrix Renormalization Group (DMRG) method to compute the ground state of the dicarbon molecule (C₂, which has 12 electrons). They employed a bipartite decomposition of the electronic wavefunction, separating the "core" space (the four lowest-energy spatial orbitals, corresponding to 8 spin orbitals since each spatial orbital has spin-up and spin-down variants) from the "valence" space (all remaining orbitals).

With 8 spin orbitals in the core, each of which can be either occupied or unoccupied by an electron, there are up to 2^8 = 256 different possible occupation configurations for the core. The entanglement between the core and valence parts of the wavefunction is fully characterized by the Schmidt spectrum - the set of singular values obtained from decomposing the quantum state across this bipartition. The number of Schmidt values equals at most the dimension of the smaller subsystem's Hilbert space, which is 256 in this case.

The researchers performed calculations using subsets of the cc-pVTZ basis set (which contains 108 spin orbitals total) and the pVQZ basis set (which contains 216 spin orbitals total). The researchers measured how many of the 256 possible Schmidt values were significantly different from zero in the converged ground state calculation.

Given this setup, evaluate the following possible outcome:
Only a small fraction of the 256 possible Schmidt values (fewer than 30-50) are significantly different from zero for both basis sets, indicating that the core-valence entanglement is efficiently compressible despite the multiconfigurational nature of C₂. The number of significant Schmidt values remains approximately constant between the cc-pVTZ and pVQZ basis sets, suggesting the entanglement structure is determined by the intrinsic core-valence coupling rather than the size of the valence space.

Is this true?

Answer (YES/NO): NO